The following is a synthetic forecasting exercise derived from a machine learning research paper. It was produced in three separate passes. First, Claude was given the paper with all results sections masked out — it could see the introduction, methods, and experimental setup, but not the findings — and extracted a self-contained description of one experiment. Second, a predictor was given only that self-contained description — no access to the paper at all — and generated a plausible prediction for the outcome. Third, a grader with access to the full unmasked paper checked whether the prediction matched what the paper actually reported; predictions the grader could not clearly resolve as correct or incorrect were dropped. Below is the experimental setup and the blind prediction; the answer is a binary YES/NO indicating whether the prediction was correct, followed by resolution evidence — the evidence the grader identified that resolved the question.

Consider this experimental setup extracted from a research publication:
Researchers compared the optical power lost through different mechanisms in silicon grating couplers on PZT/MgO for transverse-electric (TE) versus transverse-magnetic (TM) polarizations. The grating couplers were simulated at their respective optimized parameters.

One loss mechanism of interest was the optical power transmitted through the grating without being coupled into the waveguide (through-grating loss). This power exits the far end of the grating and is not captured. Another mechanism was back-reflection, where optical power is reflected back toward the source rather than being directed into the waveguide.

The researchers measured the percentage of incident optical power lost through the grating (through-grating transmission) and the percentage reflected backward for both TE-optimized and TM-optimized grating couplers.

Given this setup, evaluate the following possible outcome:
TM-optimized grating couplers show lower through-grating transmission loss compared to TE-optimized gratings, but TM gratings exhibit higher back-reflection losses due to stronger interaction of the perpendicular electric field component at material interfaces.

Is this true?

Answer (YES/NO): NO